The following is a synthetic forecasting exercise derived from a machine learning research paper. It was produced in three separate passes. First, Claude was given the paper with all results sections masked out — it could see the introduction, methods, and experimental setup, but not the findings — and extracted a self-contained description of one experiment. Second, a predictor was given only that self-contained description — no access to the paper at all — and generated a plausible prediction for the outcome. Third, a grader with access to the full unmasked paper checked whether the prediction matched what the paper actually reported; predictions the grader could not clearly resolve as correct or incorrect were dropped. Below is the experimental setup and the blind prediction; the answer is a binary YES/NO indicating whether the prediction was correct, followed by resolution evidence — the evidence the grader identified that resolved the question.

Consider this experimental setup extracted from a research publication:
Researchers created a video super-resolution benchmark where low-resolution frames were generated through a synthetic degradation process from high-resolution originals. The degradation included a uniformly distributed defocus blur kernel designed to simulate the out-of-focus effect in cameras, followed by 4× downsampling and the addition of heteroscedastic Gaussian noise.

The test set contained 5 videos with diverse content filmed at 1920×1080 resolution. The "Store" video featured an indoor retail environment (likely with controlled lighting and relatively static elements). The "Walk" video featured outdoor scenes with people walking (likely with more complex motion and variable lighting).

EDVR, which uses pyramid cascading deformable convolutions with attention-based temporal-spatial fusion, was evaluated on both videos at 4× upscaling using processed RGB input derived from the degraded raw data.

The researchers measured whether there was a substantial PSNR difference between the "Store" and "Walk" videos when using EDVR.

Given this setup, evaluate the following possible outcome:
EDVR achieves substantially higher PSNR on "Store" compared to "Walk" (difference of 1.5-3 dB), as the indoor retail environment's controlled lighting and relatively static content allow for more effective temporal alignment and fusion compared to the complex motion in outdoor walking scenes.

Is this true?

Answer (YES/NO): NO